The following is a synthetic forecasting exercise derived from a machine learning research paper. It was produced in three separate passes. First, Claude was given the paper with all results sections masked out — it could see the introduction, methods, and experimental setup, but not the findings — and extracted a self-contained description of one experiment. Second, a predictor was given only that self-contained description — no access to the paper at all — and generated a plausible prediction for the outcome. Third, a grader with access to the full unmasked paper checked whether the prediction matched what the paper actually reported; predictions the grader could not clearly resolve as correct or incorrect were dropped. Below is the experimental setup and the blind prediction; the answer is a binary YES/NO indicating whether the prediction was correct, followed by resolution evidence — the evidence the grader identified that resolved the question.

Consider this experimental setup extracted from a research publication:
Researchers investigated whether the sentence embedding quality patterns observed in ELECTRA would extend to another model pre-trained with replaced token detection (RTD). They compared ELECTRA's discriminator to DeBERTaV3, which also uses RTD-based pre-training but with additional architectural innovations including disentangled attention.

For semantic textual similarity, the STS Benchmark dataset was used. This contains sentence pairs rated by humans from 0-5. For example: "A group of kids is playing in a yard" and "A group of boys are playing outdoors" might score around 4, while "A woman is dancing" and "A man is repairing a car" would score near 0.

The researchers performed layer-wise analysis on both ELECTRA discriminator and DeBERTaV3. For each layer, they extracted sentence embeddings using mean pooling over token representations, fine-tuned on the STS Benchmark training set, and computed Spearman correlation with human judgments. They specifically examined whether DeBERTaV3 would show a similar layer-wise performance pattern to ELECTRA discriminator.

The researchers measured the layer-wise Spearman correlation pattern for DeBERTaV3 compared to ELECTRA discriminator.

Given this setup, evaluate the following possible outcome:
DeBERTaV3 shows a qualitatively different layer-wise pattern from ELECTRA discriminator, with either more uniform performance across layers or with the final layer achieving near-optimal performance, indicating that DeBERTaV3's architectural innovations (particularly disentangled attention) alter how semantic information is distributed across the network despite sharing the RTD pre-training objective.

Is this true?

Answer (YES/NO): NO